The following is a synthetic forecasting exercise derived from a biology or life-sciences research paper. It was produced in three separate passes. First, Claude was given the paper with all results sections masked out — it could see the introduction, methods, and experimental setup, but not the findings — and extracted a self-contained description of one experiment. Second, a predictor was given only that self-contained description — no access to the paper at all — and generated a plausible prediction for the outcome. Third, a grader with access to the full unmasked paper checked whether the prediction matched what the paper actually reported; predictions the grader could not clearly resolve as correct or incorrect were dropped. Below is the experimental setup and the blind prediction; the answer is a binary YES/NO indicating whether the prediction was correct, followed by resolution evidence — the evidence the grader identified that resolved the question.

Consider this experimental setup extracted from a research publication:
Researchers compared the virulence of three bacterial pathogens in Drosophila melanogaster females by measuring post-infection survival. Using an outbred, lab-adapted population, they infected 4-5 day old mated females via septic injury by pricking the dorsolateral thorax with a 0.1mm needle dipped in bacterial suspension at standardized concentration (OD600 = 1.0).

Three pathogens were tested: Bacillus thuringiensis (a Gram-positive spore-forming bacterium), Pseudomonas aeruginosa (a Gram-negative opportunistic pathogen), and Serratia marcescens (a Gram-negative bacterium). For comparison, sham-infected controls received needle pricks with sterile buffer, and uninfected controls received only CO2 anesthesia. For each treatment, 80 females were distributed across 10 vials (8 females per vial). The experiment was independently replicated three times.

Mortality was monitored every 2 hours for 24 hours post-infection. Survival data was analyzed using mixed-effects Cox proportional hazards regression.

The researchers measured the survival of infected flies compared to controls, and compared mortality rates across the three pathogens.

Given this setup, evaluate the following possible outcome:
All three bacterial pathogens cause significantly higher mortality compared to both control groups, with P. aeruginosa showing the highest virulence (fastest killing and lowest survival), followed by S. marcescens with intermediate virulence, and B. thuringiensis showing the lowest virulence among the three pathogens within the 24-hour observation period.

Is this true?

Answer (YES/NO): NO